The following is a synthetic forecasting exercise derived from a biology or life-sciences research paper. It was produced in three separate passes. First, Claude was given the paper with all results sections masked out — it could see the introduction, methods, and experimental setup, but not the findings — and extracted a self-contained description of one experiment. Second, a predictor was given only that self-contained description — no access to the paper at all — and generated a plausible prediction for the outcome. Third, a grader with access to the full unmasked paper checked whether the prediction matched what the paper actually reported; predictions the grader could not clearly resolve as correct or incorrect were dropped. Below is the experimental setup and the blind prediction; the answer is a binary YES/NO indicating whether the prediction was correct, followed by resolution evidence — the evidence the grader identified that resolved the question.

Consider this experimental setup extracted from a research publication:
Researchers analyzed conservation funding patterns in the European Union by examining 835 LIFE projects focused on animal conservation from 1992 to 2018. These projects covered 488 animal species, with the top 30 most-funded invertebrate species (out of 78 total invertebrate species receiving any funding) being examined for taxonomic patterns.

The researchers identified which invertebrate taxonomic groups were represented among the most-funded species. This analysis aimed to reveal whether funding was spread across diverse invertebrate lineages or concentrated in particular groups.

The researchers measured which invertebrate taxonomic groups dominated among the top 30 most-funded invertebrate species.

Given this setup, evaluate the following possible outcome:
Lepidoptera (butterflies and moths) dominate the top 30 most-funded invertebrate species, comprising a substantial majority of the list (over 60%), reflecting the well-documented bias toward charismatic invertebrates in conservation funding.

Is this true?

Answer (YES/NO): NO